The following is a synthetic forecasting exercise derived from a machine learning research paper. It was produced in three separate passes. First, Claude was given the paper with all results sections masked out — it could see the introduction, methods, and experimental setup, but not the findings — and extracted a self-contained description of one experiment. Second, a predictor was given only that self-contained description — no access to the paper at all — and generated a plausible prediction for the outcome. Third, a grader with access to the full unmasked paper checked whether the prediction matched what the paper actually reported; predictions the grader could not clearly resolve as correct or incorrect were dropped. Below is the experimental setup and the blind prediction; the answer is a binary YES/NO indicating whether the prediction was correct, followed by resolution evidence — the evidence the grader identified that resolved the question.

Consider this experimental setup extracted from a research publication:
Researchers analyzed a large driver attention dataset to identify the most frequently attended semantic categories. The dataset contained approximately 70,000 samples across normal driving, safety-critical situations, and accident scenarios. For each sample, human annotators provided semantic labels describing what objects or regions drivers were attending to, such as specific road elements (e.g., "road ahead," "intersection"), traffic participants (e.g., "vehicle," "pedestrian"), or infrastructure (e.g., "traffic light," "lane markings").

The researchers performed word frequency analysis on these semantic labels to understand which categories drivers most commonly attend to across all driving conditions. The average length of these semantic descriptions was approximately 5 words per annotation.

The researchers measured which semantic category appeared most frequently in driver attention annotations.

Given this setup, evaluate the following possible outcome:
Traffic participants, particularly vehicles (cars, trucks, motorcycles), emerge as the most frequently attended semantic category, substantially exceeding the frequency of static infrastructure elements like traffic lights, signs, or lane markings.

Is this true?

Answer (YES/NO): NO